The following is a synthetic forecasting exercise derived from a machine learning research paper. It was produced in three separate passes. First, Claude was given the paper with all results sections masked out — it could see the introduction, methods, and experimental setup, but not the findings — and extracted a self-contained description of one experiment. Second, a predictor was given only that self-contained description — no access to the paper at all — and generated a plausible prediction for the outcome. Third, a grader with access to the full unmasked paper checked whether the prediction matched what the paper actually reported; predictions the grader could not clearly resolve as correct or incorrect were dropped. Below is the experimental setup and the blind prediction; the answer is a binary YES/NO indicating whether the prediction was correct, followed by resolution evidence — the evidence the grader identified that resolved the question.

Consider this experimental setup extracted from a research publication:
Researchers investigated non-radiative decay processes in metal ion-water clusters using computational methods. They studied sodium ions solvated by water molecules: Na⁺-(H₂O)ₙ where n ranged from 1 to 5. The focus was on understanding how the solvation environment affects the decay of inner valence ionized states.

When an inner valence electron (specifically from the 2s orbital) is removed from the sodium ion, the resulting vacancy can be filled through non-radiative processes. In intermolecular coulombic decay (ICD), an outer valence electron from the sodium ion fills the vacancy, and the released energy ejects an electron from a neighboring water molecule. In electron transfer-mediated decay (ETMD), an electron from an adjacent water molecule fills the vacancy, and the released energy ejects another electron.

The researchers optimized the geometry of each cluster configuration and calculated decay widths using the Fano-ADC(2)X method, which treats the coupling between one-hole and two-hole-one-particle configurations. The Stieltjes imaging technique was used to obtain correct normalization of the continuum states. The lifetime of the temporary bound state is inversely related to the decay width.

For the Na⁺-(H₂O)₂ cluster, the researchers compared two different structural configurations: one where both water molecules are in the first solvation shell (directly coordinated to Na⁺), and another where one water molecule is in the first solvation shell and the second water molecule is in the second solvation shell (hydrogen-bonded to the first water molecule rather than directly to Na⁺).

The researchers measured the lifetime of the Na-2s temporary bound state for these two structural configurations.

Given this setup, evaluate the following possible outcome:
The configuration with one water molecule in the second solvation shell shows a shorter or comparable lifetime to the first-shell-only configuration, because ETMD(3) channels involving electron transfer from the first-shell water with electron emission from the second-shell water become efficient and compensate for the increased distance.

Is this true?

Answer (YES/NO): NO